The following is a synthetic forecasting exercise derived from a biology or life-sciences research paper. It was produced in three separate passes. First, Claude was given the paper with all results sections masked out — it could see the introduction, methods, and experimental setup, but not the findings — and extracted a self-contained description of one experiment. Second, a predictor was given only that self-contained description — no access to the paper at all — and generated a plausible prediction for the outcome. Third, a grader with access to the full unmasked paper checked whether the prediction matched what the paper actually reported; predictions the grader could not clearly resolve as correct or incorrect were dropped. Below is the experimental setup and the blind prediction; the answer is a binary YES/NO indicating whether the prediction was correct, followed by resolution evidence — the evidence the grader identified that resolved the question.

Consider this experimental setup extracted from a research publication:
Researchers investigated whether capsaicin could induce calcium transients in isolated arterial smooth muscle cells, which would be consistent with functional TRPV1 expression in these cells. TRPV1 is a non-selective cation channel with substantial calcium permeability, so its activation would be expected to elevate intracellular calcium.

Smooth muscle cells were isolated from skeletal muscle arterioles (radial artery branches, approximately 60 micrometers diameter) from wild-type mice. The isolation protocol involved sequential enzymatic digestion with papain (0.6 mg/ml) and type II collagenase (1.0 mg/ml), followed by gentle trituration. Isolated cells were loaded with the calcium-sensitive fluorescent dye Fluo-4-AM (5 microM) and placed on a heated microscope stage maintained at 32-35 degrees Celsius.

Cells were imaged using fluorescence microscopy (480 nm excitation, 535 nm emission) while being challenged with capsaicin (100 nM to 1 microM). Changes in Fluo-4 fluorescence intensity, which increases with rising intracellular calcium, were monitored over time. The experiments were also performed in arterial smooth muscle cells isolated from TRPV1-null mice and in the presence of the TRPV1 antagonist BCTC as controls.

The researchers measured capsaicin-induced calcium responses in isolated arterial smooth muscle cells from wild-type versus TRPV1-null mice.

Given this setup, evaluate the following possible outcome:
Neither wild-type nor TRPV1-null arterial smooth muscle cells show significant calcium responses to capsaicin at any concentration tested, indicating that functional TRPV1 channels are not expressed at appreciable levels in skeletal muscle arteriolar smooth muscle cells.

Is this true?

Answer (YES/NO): NO